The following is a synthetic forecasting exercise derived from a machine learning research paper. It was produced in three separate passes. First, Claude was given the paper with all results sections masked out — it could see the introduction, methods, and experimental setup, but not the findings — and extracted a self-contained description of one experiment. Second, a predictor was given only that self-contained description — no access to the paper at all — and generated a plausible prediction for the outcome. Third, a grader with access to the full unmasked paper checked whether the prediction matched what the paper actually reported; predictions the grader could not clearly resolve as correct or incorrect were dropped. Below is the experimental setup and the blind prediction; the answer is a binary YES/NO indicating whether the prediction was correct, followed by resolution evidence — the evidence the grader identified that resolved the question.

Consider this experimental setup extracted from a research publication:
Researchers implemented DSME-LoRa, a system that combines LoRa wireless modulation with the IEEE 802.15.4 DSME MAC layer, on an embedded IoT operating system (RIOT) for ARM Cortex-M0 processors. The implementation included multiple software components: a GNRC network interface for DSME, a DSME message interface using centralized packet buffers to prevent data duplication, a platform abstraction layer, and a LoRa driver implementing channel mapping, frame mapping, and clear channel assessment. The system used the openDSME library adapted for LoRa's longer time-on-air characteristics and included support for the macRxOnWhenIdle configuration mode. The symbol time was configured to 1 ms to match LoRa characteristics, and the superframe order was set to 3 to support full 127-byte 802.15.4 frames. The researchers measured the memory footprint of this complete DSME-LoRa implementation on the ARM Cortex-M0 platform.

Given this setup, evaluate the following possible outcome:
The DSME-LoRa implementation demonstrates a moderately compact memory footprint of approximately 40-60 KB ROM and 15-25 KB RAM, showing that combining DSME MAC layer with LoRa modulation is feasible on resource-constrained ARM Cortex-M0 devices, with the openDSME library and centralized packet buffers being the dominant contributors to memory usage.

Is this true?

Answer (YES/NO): NO